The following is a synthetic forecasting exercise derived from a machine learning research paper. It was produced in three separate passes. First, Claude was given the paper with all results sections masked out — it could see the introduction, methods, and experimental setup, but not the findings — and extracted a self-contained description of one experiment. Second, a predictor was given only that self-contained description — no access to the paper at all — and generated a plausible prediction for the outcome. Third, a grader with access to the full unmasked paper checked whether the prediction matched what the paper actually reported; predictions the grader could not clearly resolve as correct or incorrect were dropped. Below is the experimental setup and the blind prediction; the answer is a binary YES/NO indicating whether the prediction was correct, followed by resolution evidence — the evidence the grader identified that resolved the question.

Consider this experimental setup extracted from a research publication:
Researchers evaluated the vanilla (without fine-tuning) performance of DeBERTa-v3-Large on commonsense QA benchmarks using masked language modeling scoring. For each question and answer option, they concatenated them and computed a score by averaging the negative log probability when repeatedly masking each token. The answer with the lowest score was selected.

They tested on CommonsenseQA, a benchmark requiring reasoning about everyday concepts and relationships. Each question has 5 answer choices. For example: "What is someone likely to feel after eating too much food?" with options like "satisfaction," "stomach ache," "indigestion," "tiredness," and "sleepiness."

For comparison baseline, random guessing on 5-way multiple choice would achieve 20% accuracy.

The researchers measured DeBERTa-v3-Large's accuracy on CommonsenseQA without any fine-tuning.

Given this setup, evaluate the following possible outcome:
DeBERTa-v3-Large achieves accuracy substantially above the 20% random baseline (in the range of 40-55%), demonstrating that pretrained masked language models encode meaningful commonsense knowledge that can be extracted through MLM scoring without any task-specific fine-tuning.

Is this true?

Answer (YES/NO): NO